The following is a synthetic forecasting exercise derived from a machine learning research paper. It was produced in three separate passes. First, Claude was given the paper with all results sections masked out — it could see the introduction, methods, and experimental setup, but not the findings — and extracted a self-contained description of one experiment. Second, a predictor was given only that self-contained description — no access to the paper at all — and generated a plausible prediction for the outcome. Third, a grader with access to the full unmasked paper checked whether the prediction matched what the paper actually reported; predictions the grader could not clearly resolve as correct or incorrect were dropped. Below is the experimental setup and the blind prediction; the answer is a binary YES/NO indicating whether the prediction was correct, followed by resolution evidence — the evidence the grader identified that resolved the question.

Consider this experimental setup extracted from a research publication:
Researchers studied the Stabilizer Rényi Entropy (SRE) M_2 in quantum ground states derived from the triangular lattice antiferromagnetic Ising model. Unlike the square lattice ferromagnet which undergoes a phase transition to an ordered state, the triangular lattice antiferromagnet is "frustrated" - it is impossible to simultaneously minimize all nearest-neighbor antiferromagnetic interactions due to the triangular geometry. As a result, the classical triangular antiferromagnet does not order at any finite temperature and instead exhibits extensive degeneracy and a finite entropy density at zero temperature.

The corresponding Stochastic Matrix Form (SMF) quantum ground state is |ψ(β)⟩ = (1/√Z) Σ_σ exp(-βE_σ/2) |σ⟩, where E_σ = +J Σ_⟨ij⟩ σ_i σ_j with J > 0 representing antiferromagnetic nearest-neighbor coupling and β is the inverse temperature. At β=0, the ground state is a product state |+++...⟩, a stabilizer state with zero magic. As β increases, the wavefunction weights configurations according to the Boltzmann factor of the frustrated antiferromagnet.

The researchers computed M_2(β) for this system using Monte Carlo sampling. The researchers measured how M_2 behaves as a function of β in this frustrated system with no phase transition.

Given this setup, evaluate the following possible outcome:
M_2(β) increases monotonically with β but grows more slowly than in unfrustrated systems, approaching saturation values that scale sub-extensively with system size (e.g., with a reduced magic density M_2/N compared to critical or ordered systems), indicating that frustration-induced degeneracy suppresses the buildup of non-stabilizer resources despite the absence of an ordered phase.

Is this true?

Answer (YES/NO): NO